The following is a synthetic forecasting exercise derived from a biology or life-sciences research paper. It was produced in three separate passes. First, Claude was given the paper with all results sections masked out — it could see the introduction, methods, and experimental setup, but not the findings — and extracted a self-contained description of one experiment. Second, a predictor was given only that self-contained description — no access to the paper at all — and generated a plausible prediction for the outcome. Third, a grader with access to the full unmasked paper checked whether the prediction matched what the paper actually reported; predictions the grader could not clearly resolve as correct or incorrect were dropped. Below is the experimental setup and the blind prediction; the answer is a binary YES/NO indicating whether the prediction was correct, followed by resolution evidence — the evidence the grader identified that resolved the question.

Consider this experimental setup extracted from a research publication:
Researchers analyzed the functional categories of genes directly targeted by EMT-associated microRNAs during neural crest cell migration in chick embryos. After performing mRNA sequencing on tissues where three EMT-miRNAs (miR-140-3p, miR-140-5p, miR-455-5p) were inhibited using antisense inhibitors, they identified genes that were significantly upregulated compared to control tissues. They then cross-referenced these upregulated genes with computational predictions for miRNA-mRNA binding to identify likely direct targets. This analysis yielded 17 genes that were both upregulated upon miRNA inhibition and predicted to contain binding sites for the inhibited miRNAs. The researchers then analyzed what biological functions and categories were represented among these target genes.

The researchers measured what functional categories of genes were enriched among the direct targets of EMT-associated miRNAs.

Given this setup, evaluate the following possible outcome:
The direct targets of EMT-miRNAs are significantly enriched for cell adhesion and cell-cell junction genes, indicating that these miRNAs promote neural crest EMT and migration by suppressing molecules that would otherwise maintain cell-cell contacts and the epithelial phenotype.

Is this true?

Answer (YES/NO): NO